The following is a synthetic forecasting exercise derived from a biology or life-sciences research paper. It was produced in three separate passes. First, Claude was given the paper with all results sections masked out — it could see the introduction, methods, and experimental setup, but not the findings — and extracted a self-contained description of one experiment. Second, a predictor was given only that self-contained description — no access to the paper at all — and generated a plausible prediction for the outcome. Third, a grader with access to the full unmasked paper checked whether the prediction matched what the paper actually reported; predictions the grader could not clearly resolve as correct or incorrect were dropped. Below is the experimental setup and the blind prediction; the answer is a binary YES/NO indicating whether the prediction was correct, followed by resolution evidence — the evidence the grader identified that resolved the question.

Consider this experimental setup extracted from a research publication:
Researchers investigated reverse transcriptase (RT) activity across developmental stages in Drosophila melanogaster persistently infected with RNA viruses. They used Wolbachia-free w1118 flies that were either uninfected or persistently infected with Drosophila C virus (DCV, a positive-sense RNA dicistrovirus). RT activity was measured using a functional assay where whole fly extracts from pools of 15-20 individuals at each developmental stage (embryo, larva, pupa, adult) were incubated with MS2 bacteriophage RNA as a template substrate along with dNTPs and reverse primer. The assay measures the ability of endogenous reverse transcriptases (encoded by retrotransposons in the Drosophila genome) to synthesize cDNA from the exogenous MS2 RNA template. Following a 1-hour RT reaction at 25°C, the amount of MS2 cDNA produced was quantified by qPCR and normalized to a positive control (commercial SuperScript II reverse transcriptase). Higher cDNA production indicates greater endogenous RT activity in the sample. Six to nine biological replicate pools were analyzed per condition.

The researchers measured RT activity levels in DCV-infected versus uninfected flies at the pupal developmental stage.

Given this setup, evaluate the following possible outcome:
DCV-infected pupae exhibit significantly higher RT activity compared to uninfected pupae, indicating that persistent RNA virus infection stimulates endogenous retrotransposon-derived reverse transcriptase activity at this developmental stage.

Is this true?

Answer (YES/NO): YES